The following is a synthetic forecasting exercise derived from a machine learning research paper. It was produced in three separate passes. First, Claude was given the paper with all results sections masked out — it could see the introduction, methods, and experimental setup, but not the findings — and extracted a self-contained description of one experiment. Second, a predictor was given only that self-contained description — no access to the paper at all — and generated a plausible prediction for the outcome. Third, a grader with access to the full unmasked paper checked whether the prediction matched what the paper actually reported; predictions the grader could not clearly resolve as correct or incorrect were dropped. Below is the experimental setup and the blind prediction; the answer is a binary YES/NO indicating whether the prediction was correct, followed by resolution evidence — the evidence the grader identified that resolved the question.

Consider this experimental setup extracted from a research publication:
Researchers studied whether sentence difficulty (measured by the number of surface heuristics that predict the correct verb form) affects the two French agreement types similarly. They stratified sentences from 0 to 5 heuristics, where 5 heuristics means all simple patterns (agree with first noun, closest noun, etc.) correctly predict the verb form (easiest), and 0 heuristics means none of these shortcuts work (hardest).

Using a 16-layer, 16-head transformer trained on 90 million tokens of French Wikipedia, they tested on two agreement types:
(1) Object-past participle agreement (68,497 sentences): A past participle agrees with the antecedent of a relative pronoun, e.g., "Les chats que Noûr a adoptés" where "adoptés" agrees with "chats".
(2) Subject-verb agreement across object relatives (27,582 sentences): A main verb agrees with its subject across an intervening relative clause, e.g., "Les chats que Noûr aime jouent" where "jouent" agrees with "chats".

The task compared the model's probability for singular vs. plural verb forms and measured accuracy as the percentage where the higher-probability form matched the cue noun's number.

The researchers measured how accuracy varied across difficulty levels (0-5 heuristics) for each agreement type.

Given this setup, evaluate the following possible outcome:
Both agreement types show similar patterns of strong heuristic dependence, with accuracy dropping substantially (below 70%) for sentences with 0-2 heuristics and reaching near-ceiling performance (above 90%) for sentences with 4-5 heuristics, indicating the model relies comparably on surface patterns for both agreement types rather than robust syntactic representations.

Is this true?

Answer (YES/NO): NO